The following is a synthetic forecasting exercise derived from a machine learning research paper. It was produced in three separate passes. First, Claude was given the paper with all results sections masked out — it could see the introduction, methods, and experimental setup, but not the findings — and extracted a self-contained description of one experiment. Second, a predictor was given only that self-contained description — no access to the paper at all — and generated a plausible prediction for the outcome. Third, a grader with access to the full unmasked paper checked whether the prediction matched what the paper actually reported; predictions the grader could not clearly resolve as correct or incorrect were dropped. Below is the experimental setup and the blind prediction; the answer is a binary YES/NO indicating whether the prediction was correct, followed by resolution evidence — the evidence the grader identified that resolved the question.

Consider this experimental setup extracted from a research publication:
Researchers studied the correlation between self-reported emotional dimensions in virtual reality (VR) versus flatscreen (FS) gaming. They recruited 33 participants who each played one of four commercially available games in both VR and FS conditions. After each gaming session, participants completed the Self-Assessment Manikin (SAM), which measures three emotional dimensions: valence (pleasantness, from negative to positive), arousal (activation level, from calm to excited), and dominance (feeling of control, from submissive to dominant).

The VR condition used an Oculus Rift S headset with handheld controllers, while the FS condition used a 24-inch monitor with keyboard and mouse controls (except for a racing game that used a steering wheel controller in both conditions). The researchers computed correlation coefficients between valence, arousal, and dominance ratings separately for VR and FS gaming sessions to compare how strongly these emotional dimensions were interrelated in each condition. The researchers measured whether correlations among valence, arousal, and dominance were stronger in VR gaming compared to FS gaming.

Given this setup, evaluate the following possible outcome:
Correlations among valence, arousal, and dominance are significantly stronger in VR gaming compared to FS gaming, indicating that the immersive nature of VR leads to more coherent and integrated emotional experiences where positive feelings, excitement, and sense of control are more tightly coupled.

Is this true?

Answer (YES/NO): NO